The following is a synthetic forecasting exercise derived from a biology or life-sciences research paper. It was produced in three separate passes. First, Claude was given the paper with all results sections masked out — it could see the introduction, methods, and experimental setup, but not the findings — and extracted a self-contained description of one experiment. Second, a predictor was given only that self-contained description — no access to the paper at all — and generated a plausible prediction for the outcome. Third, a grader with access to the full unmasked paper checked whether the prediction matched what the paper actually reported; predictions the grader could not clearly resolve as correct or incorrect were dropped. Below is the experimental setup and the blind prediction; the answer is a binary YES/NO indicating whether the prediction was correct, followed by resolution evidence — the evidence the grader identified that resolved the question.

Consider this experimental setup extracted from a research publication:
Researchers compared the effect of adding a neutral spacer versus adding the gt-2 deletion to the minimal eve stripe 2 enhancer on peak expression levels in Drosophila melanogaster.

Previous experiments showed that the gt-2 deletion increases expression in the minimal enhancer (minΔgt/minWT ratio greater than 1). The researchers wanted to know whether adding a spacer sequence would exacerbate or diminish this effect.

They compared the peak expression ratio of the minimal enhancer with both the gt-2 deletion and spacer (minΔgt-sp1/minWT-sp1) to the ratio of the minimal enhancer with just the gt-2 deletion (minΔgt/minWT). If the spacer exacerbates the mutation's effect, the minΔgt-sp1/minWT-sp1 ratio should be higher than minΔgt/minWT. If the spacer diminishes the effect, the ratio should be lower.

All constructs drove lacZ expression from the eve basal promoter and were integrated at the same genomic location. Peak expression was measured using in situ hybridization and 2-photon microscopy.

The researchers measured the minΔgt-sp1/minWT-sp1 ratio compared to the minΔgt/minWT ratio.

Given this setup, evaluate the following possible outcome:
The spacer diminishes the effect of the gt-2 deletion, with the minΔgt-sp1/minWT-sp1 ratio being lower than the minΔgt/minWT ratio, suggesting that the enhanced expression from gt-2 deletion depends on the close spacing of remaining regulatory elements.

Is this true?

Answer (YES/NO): NO